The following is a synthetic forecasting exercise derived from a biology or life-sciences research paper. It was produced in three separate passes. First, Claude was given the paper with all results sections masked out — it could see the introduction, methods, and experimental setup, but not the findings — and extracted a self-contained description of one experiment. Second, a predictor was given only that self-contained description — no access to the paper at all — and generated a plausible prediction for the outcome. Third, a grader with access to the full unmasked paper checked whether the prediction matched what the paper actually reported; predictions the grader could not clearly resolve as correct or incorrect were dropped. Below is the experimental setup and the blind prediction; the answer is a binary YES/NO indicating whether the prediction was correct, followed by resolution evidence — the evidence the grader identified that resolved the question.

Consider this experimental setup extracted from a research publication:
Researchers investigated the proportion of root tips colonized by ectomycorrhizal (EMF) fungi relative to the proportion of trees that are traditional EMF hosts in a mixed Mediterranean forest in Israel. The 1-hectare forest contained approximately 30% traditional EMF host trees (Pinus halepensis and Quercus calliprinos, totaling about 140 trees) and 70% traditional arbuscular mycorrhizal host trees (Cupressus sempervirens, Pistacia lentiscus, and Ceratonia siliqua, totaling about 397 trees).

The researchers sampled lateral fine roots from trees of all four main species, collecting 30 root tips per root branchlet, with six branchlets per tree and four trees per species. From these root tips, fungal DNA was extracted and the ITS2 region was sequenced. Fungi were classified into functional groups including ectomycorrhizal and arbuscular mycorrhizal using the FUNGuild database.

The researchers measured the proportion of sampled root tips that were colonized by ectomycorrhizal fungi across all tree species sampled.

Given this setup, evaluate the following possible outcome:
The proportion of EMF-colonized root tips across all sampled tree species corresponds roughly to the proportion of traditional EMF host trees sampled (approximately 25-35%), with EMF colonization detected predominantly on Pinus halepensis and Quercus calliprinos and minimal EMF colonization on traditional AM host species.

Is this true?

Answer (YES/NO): NO